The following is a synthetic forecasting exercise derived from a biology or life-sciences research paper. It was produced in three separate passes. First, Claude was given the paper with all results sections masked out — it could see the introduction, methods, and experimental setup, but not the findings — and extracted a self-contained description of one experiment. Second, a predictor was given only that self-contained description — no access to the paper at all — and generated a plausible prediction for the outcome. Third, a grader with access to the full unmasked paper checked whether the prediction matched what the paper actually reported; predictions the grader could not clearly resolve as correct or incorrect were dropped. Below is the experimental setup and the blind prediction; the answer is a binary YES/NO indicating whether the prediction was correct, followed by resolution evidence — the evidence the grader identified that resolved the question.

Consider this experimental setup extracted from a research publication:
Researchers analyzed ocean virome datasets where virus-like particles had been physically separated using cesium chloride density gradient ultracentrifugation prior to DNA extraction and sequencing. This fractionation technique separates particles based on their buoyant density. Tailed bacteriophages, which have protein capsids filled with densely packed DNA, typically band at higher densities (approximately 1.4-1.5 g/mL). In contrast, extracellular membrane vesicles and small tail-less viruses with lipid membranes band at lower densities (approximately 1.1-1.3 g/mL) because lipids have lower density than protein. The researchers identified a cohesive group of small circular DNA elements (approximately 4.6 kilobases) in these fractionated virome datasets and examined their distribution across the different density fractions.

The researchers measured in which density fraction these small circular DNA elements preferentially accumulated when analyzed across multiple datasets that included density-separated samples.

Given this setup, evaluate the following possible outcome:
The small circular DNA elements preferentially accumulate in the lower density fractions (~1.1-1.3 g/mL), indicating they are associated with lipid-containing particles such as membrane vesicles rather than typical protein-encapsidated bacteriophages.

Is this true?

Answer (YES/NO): YES